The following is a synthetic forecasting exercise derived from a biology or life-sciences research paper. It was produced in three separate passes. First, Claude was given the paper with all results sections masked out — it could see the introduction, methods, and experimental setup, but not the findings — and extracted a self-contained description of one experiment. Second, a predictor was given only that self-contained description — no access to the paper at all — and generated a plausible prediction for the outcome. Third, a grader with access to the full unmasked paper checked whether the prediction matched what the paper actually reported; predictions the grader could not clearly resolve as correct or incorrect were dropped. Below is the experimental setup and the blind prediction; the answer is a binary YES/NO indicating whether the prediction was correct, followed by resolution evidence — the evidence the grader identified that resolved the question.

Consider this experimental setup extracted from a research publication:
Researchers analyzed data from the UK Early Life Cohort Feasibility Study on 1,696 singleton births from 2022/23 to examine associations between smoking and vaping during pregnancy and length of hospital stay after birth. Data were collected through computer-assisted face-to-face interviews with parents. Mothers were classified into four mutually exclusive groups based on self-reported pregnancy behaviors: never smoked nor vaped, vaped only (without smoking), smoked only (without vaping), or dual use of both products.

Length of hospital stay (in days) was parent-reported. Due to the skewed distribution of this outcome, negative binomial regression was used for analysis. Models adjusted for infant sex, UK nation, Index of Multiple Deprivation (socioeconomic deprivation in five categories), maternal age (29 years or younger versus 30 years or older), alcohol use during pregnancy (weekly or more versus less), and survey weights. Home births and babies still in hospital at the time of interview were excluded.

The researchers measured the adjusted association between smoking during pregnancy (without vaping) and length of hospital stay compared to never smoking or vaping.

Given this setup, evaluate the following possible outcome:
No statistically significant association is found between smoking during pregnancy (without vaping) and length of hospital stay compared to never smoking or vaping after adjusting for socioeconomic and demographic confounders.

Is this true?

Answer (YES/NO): YES